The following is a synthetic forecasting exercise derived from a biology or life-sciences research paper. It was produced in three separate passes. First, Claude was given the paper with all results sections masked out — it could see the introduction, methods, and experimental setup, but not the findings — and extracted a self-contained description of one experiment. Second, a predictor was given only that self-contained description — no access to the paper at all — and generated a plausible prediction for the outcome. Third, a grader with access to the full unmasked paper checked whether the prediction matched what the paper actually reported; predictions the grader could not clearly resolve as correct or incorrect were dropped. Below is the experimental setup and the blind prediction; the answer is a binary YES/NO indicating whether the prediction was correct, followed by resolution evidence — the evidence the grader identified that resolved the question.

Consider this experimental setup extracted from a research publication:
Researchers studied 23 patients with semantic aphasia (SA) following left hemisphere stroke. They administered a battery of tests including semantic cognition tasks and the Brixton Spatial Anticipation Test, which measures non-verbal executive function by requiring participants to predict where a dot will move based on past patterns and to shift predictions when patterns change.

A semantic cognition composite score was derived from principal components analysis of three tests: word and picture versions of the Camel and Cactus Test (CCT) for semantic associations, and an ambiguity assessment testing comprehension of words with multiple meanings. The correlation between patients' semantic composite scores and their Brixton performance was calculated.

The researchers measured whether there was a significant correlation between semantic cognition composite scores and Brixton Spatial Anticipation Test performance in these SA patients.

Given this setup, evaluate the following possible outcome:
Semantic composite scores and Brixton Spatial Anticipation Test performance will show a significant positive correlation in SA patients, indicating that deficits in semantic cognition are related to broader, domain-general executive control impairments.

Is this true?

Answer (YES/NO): YES